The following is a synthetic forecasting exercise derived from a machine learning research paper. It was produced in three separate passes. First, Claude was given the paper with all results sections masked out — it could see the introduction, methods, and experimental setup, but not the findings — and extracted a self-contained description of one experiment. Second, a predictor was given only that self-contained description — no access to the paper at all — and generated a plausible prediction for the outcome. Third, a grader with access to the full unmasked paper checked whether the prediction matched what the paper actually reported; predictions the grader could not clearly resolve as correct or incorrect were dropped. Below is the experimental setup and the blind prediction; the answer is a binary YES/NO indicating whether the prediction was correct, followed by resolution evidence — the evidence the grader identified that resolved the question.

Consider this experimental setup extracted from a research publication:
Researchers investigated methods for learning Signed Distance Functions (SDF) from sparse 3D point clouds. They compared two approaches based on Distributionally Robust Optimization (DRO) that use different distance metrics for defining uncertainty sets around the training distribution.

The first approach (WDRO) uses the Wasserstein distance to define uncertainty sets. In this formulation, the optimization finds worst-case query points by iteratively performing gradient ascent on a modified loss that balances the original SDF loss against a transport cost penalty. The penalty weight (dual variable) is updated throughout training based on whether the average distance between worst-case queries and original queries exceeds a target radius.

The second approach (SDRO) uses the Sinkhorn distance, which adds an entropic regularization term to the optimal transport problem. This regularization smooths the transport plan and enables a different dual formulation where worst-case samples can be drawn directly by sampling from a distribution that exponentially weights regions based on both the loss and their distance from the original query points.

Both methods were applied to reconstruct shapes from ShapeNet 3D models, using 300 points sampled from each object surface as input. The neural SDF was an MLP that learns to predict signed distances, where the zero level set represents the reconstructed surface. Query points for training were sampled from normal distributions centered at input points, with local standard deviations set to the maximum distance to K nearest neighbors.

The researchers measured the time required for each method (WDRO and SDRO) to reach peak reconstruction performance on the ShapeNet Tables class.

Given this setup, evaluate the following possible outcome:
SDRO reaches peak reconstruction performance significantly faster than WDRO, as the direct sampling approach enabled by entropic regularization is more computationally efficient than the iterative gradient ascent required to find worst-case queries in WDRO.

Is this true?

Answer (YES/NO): YES